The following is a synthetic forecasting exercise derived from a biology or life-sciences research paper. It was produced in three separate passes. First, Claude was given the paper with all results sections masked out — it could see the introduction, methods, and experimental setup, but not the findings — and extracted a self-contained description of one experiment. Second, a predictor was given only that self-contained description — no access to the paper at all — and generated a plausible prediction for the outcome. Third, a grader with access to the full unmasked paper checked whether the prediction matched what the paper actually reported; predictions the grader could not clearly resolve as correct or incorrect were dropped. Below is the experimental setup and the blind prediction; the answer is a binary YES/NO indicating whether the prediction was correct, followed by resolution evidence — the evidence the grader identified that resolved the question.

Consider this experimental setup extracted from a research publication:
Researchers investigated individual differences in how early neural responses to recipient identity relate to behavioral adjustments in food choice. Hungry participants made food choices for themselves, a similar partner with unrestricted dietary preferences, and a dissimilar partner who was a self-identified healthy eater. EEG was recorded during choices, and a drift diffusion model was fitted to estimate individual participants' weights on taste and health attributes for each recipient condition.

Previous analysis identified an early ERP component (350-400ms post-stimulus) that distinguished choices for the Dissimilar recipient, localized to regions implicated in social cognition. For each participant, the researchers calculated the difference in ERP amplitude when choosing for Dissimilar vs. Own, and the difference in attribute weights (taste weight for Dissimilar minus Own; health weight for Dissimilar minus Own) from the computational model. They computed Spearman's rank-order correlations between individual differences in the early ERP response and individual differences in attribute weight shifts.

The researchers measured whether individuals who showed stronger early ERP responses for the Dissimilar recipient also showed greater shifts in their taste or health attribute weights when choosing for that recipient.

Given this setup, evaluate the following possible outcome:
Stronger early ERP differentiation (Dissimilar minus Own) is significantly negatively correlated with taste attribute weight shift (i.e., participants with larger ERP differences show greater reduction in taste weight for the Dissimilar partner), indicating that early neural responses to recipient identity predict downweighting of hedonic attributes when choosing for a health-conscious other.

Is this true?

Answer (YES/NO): YES